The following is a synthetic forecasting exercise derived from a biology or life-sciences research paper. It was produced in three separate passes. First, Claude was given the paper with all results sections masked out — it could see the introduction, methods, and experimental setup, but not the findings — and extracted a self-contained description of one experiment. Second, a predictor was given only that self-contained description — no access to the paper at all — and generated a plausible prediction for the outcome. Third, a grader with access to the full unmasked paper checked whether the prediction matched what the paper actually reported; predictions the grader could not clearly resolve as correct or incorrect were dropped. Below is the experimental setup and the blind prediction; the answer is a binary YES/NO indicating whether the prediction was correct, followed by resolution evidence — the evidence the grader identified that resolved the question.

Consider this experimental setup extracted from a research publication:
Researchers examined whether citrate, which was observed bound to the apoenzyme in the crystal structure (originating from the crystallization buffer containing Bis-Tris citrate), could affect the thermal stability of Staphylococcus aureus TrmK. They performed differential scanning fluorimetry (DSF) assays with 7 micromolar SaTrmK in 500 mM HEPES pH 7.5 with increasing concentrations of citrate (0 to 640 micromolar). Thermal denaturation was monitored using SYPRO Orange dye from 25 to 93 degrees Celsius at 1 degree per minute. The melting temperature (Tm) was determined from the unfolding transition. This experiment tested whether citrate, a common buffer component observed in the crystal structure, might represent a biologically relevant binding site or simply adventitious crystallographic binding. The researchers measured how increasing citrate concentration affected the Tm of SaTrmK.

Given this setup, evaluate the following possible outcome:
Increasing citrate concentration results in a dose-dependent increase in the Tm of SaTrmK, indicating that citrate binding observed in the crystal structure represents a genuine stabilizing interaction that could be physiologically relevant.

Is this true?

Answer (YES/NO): NO